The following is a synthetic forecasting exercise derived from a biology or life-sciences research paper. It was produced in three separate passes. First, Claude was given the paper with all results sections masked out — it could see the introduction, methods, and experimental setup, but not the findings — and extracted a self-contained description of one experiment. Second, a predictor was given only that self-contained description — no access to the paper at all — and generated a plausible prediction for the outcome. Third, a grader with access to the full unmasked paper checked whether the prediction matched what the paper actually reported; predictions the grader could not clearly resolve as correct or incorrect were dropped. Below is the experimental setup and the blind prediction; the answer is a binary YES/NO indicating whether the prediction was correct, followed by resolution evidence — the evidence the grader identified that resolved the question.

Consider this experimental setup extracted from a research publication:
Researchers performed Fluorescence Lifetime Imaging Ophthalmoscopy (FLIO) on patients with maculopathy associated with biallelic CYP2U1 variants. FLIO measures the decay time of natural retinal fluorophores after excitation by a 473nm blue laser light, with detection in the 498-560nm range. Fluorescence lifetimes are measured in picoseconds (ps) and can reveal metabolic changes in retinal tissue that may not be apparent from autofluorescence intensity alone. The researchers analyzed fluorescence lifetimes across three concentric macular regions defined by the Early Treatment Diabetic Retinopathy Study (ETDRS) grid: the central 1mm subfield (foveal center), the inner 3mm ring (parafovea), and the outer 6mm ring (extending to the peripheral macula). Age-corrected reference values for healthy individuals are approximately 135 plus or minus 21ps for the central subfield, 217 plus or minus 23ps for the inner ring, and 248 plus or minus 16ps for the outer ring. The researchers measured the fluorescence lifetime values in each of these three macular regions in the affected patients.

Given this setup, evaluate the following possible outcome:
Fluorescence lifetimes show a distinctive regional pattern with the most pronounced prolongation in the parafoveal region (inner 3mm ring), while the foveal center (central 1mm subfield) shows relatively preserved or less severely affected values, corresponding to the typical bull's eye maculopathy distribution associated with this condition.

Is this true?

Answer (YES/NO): NO